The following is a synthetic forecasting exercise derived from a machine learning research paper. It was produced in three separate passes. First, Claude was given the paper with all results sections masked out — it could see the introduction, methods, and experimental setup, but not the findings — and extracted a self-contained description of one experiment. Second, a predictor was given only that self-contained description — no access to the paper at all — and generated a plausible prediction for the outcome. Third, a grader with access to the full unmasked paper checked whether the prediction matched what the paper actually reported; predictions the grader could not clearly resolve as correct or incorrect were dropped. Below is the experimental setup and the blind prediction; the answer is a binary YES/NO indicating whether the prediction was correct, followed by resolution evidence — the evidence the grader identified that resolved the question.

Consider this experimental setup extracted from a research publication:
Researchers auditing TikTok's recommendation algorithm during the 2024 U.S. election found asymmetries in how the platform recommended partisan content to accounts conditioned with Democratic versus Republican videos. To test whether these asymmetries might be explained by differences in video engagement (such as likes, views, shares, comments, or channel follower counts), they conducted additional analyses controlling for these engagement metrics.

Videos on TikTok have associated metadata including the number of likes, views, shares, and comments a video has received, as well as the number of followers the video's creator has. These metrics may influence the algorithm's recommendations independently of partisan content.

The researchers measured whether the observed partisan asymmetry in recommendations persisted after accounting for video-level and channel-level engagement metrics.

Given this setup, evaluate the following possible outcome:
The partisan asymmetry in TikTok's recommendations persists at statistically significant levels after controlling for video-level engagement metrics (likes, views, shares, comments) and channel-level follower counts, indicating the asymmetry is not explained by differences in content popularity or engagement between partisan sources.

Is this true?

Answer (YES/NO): YES